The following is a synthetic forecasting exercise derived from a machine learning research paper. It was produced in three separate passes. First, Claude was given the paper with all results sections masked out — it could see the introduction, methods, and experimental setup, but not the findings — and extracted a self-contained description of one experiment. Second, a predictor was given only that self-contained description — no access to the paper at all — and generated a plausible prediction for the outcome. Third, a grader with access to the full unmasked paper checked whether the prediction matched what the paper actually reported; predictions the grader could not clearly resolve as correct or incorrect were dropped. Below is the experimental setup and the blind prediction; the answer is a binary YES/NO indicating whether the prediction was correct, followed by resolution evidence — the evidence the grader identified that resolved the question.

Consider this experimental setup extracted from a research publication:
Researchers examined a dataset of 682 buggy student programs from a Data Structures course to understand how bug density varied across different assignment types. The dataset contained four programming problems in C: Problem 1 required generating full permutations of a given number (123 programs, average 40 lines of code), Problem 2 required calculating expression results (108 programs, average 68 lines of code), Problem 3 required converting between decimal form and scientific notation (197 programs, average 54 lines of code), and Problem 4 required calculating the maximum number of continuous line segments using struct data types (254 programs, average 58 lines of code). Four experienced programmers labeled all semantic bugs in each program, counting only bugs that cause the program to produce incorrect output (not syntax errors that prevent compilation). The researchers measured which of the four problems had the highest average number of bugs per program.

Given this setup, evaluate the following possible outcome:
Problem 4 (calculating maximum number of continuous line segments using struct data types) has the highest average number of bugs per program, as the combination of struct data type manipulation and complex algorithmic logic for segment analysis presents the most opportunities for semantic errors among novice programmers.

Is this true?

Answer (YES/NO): NO